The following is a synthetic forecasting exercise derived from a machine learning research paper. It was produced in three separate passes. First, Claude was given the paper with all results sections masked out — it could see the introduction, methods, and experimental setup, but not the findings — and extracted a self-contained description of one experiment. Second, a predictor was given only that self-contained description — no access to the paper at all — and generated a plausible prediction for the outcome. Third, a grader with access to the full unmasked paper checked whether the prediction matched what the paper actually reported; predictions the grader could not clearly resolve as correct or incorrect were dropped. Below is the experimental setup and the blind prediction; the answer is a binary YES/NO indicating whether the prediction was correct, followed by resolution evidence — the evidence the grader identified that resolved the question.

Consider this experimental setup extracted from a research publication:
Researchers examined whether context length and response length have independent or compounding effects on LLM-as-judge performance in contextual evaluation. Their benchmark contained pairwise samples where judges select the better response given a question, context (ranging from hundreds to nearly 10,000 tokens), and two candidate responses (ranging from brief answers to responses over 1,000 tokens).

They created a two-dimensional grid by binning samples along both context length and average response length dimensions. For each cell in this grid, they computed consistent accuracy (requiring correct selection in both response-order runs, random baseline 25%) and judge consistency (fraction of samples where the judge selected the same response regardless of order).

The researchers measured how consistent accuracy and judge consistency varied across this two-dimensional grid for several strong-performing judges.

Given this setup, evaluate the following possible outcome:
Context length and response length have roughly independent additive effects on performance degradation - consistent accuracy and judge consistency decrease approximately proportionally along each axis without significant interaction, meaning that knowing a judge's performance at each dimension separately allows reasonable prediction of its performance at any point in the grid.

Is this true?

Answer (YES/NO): NO